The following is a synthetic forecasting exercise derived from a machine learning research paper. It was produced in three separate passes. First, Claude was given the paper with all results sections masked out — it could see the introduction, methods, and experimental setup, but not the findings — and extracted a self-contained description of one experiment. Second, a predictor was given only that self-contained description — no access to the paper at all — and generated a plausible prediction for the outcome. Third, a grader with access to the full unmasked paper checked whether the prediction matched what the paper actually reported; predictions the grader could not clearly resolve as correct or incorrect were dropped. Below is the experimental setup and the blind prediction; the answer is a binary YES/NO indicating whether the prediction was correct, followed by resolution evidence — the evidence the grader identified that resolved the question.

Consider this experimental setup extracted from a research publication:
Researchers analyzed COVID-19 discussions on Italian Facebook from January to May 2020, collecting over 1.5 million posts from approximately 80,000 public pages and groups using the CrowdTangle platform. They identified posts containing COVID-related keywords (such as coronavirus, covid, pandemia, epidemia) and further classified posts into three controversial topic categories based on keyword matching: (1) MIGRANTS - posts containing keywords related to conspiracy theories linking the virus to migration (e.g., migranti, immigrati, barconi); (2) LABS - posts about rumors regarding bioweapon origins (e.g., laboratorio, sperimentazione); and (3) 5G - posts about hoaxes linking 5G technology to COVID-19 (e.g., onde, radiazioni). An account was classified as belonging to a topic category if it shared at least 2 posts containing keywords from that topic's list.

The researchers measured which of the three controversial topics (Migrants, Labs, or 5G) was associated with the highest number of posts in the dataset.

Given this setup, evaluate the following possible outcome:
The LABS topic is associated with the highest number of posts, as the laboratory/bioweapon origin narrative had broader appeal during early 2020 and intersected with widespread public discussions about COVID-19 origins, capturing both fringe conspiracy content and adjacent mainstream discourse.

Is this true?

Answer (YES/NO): NO